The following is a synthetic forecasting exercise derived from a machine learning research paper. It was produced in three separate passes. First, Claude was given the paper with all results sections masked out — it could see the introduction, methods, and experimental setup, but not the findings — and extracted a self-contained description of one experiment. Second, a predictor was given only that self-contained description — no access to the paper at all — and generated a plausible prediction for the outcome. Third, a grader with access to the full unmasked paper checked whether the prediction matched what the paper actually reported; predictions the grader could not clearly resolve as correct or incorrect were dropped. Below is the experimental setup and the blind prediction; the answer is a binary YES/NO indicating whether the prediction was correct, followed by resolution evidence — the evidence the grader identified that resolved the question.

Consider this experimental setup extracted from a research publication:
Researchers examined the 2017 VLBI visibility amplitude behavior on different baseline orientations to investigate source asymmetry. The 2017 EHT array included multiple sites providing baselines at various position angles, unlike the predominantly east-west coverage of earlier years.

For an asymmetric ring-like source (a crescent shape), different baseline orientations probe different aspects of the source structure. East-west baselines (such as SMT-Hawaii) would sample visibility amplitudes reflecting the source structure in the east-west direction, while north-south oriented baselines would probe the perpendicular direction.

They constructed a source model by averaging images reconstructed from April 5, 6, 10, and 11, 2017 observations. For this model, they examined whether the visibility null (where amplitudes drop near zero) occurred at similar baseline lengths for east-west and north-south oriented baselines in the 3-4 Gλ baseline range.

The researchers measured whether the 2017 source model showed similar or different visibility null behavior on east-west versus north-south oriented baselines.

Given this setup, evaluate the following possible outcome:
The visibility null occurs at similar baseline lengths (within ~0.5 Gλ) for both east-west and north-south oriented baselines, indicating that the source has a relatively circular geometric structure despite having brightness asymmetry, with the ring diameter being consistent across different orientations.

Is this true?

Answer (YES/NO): NO